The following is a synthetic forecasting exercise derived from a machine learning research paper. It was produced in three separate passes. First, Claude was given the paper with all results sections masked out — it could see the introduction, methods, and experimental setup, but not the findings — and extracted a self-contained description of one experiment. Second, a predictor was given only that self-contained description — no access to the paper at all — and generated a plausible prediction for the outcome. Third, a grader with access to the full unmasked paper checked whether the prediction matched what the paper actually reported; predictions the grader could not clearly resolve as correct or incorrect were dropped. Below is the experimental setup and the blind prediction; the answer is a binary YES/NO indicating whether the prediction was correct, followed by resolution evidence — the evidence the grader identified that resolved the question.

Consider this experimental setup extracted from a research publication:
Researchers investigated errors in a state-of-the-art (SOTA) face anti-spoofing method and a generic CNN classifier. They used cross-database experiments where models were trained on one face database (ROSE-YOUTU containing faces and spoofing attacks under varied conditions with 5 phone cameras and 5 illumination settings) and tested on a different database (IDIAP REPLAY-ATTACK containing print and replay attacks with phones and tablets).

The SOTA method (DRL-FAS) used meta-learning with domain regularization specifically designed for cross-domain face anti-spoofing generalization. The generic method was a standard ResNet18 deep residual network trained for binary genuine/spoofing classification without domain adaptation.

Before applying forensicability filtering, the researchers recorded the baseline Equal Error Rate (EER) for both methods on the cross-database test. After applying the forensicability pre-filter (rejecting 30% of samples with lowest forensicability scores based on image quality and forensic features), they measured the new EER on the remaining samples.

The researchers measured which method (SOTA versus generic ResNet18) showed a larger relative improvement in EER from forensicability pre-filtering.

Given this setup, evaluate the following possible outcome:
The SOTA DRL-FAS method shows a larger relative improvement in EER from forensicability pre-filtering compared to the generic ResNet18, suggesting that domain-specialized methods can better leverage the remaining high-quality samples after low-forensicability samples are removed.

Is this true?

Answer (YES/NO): NO